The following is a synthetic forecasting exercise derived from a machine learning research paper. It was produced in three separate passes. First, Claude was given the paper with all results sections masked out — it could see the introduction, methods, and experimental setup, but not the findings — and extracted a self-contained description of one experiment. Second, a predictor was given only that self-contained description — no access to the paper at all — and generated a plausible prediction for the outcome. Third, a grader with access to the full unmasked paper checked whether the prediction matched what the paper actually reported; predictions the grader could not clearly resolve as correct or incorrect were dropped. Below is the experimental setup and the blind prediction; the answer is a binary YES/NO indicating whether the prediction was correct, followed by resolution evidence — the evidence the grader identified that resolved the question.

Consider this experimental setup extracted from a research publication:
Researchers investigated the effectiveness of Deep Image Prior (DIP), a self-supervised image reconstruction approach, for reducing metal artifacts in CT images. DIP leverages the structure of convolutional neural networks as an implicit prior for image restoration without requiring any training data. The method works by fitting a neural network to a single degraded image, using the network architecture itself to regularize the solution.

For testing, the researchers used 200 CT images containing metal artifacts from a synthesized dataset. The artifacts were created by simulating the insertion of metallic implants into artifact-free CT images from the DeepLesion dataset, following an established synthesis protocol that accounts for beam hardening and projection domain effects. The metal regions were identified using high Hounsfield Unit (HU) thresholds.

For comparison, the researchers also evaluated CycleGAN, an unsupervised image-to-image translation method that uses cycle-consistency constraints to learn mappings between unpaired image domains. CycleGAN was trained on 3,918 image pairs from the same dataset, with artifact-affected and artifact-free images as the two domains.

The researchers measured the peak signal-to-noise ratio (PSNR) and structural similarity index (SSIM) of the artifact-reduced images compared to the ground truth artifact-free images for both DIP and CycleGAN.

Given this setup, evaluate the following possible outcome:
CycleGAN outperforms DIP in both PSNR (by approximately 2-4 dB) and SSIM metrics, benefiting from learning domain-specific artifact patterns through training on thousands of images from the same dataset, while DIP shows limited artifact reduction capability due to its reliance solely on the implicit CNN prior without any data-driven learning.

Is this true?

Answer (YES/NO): NO